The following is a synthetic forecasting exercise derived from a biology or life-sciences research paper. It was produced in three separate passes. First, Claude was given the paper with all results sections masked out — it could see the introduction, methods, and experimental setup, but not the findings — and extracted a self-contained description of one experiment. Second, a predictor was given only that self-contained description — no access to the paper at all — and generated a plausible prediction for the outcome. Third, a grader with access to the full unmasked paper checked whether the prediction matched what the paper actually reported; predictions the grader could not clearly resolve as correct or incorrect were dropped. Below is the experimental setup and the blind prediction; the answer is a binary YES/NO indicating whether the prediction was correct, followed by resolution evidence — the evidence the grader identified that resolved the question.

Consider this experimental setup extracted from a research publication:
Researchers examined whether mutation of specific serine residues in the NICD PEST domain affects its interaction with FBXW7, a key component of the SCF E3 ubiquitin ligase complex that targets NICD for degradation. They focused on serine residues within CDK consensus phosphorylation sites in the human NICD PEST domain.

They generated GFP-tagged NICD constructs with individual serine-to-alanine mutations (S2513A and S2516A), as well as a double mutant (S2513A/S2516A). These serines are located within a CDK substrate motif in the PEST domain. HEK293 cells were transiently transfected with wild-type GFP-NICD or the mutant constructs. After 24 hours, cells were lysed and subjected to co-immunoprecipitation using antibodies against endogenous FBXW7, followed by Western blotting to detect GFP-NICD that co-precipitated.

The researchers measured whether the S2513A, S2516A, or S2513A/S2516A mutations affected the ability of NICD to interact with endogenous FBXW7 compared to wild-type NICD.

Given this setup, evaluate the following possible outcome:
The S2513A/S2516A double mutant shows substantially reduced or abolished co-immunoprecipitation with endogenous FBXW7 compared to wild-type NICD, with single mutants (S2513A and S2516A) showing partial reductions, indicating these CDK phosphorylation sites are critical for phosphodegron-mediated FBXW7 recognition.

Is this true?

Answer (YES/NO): NO